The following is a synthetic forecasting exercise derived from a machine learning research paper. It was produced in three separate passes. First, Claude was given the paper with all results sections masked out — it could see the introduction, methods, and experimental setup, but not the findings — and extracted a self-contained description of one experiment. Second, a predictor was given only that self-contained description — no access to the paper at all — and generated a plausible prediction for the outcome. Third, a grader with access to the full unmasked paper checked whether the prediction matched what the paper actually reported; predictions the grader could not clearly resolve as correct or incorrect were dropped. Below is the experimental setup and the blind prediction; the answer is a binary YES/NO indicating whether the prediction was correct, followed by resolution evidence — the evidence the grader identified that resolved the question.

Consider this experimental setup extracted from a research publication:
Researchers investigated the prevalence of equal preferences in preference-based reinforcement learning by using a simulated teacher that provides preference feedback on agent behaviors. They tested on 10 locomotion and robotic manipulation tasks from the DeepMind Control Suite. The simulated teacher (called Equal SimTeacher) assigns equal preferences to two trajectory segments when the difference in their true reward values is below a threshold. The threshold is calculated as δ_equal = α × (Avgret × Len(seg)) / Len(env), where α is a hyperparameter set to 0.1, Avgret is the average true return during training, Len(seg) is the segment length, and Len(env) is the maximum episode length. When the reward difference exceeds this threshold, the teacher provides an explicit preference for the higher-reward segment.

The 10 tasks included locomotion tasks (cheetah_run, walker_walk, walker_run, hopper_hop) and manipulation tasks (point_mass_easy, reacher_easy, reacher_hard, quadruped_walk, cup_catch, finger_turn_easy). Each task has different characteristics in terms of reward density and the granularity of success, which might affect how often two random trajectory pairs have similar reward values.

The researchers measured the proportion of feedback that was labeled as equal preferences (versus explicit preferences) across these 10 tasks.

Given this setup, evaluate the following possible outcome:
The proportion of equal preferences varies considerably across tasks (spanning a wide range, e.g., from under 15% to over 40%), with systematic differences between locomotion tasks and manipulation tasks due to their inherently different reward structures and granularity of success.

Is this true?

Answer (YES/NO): NO